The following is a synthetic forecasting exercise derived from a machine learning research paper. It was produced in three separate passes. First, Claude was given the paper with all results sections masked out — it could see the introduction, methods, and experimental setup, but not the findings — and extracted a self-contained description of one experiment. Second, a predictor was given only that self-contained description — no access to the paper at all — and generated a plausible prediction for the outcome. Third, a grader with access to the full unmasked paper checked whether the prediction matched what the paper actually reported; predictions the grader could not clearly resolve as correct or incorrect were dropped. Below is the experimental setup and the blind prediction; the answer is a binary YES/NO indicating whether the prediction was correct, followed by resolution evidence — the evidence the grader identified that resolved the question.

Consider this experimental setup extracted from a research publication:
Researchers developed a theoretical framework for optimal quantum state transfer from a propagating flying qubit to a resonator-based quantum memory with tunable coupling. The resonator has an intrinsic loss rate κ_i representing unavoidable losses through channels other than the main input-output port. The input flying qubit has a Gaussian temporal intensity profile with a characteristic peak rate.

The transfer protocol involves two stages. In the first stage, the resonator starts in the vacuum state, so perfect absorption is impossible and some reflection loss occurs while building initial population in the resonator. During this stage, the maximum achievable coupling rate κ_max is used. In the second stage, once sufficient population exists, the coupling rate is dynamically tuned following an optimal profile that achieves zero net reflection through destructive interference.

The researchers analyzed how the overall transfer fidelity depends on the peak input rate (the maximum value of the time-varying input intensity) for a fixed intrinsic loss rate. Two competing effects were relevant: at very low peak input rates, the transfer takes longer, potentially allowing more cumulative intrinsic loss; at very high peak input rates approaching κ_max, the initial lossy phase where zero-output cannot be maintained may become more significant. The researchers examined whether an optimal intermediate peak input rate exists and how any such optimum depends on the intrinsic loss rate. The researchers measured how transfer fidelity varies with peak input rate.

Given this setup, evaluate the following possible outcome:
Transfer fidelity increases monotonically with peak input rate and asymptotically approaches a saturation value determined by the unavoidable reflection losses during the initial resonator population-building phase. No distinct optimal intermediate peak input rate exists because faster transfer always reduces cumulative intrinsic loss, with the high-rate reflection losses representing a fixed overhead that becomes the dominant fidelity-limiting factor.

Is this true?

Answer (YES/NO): NO